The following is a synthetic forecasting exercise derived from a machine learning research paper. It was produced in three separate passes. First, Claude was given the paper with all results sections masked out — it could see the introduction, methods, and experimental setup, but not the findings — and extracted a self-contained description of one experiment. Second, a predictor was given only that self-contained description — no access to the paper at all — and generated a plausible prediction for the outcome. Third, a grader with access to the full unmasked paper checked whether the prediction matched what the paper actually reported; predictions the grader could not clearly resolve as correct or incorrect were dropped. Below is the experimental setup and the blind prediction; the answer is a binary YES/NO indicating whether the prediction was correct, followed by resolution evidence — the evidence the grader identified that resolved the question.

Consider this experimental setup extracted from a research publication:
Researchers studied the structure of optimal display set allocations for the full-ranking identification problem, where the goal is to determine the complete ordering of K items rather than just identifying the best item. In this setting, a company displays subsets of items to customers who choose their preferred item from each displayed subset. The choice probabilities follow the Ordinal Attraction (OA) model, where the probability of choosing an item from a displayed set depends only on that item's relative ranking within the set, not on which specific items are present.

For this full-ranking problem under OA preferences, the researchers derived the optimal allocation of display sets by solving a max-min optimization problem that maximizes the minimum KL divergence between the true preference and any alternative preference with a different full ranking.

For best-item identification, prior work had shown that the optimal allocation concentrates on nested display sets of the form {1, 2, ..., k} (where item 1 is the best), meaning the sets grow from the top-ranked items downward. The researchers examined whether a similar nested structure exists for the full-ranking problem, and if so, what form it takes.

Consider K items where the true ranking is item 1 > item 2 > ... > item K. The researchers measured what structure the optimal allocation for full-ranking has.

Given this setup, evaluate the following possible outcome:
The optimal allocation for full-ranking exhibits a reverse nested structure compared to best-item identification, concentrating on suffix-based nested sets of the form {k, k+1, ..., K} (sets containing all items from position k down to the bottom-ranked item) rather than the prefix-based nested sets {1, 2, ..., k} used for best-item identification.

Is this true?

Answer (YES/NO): YES